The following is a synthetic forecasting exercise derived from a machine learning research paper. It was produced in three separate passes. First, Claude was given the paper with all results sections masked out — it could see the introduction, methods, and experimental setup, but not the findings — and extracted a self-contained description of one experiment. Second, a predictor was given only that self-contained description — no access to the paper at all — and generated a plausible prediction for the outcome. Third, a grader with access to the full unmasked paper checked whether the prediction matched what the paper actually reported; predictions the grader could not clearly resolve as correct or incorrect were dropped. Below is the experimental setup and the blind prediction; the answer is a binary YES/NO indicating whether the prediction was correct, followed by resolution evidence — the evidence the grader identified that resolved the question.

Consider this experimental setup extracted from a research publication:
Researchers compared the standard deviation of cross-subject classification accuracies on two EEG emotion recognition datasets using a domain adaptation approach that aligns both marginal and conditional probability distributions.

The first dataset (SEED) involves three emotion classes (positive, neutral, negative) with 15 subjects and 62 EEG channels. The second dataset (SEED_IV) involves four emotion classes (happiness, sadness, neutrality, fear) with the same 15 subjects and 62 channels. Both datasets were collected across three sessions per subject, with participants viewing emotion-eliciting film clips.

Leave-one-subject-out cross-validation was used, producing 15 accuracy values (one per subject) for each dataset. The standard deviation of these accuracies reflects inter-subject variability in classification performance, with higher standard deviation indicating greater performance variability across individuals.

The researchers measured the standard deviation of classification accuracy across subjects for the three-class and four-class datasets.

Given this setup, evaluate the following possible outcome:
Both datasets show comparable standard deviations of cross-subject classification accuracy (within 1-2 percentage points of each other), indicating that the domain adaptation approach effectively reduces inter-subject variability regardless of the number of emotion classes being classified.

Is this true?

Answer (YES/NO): NO